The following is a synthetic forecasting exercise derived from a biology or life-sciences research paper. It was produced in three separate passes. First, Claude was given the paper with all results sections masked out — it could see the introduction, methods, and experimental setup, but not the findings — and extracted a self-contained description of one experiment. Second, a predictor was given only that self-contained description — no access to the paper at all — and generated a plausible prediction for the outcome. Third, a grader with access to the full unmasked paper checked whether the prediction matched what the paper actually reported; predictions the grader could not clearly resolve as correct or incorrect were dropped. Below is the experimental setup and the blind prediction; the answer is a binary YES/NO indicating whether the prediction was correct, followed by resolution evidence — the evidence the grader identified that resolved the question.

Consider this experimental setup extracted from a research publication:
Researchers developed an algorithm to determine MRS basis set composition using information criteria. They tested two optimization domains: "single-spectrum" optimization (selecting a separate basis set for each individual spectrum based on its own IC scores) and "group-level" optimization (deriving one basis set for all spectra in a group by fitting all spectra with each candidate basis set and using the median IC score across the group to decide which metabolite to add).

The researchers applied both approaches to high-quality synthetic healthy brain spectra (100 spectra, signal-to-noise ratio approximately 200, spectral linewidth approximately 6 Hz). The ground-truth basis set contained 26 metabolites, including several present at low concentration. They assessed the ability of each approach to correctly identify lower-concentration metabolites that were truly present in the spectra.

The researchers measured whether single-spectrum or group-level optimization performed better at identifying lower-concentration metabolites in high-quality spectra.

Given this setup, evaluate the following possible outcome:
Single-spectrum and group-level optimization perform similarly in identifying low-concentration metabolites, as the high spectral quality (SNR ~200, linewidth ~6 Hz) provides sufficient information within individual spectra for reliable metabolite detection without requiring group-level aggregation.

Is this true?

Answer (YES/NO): NO